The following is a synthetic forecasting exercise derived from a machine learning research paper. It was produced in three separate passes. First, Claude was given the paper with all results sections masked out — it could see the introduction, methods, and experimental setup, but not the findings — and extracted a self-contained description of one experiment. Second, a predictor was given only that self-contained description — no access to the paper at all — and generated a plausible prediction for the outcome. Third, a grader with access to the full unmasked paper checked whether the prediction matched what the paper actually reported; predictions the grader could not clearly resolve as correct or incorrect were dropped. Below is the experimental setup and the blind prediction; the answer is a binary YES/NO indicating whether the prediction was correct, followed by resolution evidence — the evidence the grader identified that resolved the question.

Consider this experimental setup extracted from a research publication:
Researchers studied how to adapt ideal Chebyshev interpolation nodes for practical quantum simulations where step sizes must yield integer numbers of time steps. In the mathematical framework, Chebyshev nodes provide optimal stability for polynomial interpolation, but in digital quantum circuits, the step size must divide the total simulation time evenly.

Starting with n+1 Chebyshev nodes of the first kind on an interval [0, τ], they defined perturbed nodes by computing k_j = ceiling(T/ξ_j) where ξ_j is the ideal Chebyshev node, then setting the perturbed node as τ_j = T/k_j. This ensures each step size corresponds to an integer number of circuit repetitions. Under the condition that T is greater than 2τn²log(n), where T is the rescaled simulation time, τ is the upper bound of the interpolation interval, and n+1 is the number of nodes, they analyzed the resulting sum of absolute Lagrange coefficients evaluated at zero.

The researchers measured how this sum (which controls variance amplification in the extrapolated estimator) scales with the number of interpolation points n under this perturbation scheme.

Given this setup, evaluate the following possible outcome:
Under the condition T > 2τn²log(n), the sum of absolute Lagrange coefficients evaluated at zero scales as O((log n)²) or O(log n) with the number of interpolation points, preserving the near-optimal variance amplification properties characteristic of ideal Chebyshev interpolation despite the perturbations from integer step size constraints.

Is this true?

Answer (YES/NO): YES